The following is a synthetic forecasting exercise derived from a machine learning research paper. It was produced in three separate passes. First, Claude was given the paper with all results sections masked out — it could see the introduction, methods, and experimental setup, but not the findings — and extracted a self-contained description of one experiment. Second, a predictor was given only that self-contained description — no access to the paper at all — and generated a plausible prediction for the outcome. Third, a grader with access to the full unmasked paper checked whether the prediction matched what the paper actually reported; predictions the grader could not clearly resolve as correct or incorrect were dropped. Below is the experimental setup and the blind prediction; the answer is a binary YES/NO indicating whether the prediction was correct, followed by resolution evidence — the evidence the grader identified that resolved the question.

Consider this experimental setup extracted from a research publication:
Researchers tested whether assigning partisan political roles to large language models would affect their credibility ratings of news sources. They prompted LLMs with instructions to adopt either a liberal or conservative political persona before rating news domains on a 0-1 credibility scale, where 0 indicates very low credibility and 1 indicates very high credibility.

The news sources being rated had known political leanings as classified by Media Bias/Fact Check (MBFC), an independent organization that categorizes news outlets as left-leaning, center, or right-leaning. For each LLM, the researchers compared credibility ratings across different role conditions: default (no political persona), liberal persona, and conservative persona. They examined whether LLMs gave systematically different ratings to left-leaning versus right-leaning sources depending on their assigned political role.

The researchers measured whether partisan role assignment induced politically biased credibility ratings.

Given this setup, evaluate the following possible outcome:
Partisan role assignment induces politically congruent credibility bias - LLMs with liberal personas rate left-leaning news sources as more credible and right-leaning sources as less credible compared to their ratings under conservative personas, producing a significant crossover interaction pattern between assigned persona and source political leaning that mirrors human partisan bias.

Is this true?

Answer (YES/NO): YES